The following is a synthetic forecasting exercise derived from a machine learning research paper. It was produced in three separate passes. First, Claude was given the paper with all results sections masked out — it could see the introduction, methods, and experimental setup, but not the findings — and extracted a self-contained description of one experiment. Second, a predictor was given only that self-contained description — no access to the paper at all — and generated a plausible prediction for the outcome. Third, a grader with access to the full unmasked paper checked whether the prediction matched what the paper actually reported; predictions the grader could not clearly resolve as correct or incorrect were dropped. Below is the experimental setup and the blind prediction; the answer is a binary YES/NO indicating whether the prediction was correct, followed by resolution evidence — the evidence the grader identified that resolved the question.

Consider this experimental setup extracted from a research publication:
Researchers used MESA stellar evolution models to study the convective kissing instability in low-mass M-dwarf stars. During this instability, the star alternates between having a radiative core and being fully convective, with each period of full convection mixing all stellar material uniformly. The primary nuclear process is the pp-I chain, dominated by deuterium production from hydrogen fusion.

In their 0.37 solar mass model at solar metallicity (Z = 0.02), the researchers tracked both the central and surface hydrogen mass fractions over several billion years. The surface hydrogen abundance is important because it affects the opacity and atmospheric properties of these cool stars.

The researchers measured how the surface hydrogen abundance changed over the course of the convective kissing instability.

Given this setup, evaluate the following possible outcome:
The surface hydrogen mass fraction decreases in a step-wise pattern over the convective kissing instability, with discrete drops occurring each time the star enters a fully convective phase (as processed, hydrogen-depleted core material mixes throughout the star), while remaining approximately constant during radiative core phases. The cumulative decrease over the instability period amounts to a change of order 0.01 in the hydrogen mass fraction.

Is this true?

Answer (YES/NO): YES